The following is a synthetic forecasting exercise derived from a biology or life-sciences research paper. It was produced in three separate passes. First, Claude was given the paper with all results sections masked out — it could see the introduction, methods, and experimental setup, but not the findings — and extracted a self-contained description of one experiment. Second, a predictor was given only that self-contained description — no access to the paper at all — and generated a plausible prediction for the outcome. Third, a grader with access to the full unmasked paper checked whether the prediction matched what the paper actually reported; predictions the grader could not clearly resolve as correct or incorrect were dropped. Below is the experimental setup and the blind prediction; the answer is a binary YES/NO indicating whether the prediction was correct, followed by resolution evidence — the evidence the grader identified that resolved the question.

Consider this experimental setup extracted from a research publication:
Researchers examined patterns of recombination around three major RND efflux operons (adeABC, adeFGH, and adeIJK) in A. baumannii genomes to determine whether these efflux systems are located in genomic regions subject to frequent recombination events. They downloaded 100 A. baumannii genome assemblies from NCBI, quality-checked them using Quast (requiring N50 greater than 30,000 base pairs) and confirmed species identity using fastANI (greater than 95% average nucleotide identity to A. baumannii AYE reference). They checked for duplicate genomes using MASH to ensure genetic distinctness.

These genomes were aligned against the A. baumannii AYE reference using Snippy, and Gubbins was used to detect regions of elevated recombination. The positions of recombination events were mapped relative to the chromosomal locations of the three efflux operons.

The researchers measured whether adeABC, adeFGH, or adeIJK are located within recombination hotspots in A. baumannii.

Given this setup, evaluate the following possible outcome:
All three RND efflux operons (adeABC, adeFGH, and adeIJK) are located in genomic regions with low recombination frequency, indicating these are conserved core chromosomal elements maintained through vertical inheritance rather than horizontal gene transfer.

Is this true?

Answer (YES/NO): NO